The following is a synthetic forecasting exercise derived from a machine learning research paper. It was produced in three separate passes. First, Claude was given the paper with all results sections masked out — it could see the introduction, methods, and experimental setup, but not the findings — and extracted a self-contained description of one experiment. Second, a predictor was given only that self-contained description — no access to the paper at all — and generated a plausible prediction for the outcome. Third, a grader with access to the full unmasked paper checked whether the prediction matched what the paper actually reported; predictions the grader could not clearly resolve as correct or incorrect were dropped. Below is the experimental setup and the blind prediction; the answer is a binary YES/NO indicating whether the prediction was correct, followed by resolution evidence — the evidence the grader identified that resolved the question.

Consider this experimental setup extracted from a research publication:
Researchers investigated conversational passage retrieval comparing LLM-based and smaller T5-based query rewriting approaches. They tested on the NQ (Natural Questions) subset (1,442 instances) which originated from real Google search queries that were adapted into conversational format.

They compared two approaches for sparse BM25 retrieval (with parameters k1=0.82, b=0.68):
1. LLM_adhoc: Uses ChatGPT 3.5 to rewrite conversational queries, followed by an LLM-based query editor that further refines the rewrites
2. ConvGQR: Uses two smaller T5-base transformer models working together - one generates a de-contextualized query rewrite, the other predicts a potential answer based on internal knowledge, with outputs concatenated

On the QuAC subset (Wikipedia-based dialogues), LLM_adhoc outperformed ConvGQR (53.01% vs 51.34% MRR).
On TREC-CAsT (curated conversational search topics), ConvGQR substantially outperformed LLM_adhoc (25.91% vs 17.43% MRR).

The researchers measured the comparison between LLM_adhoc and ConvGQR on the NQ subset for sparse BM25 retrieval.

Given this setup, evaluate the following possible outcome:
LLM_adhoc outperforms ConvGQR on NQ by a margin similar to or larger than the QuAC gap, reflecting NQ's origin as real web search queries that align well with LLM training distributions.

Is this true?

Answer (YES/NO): NO